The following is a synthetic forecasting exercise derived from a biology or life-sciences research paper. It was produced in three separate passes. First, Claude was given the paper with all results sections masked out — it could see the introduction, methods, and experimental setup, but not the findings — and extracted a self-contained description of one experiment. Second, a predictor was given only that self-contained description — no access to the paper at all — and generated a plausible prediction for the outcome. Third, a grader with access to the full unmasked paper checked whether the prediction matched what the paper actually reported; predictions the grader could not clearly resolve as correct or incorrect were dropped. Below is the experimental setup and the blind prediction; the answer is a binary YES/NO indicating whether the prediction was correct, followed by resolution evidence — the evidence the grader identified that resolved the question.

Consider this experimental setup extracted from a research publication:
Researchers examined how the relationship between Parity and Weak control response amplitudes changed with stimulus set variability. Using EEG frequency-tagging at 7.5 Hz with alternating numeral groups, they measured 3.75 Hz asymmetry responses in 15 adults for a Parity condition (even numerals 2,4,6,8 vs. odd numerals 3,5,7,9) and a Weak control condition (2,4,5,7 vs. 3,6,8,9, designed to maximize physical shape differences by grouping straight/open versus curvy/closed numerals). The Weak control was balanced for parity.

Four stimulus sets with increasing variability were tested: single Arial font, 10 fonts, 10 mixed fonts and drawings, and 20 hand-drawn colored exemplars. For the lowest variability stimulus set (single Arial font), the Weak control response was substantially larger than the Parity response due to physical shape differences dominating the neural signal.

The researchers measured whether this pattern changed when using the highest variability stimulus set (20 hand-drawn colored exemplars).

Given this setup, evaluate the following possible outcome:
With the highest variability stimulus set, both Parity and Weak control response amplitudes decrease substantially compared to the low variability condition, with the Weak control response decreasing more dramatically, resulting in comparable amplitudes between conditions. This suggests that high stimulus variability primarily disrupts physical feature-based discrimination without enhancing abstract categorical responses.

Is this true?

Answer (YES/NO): NO